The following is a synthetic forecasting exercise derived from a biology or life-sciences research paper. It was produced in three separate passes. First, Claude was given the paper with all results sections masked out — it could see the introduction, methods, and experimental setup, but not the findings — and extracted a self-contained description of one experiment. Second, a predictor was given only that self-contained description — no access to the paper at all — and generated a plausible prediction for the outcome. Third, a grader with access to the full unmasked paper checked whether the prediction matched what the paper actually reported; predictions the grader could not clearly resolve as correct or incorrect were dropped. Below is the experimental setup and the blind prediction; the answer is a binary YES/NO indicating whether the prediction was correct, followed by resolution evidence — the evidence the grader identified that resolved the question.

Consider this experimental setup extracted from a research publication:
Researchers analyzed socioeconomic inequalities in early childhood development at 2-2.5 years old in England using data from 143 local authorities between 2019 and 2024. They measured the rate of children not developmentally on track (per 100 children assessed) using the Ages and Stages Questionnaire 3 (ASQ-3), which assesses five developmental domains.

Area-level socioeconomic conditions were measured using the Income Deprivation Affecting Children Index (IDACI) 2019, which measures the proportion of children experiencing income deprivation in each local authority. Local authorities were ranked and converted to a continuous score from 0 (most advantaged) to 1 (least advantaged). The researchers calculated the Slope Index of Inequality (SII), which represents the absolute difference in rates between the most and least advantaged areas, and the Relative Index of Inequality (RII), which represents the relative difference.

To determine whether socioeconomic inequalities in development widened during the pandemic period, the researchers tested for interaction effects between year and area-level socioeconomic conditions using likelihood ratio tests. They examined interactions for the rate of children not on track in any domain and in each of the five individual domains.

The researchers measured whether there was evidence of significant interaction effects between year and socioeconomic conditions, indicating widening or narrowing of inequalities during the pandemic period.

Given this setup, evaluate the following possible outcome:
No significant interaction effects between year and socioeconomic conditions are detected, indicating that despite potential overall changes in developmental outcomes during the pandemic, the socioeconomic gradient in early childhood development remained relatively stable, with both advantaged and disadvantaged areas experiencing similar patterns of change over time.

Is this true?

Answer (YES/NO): YES